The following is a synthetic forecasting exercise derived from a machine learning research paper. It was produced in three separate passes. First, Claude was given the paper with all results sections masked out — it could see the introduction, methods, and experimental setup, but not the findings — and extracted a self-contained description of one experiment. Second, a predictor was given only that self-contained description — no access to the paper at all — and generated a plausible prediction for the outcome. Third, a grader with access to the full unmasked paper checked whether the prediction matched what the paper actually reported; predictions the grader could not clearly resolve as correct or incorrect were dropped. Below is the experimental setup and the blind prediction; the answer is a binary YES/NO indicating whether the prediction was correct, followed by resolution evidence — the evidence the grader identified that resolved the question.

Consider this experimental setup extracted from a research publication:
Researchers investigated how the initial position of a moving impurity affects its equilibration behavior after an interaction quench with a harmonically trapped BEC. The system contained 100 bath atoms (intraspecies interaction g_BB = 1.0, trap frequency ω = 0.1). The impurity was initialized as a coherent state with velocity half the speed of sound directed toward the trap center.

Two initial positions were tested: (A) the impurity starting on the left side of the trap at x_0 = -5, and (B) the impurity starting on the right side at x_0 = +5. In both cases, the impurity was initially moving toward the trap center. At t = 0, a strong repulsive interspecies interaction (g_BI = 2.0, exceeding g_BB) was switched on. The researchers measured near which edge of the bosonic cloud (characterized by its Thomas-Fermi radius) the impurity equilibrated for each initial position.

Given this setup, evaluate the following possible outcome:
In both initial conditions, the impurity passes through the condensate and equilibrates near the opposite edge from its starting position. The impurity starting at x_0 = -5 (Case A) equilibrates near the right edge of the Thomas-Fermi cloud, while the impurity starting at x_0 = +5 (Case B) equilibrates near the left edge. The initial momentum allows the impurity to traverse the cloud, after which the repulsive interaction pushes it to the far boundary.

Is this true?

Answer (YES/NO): NO